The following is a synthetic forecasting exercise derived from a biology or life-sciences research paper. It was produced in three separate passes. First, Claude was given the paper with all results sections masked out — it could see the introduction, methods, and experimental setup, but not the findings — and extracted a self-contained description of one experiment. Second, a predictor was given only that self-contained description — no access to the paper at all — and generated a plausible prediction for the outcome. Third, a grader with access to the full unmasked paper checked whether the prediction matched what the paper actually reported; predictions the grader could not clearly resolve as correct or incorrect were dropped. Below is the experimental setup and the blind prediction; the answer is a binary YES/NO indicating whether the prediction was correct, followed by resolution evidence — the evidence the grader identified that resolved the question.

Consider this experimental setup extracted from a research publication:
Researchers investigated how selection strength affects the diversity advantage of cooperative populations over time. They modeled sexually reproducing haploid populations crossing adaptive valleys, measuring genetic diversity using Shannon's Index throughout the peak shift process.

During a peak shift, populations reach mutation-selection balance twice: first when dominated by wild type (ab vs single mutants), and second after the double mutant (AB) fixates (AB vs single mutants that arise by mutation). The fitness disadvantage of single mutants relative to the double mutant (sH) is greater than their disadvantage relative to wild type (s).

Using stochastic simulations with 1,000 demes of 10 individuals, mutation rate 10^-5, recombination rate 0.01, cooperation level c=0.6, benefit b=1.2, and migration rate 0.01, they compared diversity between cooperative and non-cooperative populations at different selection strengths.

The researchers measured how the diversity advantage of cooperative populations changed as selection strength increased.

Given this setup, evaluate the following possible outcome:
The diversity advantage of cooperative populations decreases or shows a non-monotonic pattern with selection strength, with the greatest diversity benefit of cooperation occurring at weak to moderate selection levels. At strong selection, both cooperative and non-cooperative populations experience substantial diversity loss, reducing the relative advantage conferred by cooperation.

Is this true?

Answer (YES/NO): YES